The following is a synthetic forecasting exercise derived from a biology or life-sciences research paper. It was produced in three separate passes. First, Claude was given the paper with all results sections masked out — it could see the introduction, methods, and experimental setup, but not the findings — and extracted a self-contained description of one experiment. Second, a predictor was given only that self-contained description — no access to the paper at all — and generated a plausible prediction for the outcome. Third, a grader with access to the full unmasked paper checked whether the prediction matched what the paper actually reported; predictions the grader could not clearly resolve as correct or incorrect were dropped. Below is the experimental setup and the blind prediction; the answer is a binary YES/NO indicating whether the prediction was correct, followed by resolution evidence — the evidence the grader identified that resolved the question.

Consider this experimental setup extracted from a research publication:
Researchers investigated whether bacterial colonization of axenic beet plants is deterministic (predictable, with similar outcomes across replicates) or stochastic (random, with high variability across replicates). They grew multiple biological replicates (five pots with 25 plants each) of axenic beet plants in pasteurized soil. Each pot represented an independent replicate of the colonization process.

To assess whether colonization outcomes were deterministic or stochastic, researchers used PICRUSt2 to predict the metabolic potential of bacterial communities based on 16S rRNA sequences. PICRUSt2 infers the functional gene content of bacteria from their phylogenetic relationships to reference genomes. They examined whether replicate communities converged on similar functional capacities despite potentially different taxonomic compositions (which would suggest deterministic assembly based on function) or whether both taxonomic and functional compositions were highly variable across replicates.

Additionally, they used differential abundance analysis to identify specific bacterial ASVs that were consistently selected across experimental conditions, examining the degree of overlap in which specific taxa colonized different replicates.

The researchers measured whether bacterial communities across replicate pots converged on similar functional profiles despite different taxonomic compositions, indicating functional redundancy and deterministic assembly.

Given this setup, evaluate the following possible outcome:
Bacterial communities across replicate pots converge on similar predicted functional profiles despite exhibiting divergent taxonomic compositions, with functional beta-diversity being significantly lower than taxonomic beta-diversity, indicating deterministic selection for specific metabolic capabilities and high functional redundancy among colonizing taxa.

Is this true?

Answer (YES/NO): NO